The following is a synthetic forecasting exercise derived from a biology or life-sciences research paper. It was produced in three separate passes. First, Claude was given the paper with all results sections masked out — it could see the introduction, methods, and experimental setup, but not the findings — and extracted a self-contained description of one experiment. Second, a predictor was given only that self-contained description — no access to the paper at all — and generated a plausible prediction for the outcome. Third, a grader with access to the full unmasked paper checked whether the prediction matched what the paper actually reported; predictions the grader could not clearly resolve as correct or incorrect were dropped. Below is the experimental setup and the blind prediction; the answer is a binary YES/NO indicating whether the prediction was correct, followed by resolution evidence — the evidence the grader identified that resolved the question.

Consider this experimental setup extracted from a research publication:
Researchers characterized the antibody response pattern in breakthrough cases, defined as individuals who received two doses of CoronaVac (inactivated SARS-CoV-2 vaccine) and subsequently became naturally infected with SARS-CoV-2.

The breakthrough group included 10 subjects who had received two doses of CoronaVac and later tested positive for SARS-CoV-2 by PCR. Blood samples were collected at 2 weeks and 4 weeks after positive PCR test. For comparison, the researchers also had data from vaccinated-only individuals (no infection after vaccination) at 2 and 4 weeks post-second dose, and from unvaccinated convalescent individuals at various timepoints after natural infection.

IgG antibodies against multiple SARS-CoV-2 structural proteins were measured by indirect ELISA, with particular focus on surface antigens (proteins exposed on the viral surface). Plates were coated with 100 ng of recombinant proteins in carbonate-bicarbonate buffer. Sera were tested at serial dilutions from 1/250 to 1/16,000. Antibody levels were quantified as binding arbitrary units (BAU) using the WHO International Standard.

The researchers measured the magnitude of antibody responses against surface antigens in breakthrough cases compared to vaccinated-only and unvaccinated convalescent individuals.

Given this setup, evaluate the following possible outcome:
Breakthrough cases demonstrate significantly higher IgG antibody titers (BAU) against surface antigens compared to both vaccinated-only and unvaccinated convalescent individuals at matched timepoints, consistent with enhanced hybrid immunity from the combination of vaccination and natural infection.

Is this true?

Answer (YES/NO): YES